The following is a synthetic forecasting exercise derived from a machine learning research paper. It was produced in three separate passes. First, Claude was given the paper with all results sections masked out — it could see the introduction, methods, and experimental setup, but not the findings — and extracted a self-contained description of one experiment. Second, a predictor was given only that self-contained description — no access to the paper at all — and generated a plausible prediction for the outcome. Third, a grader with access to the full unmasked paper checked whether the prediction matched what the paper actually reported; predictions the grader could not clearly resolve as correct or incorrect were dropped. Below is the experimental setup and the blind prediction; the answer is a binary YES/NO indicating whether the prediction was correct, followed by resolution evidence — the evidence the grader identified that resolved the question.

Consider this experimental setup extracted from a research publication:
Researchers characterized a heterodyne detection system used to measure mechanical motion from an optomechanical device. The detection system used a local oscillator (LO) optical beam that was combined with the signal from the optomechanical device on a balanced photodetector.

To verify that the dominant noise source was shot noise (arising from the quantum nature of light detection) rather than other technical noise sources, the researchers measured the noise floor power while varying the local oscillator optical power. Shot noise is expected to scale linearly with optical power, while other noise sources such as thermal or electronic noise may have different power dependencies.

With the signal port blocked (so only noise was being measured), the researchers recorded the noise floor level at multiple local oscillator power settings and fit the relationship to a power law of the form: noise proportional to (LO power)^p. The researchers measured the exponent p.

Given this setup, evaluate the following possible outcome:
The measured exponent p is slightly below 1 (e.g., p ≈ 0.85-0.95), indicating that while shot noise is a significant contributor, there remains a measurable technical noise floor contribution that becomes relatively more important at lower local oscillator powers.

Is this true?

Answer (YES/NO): NO